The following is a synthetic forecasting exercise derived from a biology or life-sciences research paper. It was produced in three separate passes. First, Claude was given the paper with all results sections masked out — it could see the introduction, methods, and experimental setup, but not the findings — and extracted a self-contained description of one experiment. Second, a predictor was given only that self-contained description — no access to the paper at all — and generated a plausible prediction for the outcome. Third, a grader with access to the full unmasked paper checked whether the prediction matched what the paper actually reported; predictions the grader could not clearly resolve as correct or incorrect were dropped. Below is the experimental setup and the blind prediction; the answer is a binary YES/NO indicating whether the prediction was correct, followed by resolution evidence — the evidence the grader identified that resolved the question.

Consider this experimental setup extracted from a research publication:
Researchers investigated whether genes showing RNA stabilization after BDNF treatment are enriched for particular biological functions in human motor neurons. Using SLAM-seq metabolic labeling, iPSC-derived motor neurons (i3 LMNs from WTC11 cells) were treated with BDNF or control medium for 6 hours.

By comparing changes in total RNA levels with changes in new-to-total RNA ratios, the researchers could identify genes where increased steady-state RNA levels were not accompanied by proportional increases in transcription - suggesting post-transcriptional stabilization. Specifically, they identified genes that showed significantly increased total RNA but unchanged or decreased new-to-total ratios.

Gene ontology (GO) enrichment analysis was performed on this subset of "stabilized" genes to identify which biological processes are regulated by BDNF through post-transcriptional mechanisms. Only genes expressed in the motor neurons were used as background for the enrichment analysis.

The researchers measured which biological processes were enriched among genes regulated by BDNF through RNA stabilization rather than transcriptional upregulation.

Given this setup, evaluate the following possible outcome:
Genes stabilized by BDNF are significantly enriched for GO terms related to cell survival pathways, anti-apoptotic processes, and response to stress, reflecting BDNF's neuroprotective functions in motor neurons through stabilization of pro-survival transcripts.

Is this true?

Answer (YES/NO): NO